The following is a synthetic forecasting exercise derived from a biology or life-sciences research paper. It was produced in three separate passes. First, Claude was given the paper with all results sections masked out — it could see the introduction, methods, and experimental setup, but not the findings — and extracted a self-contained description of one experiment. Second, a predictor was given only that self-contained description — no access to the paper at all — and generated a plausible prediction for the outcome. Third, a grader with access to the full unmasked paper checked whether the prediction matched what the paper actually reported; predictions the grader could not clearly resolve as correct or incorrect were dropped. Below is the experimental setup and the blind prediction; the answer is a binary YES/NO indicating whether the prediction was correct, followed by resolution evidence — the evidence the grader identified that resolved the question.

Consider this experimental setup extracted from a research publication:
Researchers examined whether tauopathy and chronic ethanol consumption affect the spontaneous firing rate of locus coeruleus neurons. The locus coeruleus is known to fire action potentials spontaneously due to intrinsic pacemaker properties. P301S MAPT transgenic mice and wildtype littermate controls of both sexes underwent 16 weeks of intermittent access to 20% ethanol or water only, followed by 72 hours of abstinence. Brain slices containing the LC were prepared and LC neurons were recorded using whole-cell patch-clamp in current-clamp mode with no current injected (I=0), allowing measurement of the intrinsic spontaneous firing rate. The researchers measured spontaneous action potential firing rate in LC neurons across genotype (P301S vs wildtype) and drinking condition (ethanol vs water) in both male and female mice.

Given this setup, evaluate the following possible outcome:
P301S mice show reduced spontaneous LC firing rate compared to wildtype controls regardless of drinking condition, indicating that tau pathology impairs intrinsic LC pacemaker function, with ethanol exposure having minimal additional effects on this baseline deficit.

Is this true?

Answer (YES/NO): NO